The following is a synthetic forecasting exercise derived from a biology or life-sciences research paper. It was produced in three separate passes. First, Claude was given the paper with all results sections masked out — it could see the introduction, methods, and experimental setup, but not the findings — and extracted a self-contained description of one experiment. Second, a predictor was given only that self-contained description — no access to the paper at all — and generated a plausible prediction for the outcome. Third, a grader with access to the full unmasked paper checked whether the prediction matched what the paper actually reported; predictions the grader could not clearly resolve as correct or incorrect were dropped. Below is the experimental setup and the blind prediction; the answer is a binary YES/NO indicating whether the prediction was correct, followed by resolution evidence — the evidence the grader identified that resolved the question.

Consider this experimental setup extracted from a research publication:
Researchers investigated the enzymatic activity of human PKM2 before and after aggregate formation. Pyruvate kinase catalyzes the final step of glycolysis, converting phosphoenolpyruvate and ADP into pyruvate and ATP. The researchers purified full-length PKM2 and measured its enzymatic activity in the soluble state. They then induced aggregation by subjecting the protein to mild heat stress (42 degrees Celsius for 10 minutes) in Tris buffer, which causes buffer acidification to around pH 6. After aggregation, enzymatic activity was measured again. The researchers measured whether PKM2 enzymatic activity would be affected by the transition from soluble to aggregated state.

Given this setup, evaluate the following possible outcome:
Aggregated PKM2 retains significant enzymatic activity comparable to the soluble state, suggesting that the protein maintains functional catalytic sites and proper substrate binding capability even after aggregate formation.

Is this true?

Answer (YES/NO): NO